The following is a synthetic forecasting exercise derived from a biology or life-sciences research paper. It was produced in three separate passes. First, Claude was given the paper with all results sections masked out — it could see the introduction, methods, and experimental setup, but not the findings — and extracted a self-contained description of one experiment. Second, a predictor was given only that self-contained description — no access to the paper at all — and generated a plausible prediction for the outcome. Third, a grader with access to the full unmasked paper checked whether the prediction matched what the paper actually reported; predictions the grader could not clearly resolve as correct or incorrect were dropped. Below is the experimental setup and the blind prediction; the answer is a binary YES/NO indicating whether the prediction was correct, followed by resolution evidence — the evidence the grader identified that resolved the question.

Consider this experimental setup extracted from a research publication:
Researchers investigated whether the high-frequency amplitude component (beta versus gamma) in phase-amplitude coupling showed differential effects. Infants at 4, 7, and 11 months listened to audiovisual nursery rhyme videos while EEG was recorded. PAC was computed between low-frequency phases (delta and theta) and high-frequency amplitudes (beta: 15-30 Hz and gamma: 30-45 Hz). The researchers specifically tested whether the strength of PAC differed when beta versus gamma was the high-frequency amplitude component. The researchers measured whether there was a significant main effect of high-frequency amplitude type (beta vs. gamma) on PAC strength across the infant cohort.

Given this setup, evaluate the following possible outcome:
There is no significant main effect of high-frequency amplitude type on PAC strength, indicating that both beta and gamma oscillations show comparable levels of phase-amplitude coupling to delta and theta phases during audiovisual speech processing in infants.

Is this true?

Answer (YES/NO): YES